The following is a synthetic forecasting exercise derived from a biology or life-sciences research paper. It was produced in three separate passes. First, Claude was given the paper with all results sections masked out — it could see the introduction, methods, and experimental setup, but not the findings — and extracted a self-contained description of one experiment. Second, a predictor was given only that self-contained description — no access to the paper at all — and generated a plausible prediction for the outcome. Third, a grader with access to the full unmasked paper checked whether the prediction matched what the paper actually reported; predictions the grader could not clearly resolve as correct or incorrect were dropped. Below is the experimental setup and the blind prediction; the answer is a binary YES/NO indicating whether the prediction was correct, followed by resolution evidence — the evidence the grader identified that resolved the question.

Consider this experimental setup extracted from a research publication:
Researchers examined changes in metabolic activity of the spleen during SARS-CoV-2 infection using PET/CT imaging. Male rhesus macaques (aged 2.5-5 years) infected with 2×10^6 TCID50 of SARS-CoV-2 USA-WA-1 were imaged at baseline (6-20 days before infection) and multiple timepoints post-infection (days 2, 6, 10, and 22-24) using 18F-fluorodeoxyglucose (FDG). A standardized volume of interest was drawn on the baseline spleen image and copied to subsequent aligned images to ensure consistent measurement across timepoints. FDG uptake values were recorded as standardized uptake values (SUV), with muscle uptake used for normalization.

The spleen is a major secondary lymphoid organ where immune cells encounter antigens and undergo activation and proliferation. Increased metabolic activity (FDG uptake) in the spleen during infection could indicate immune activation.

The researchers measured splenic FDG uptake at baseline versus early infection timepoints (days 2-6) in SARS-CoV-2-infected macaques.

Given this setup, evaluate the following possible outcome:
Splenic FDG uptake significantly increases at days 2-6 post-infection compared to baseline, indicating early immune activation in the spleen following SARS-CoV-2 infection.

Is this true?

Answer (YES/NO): NO